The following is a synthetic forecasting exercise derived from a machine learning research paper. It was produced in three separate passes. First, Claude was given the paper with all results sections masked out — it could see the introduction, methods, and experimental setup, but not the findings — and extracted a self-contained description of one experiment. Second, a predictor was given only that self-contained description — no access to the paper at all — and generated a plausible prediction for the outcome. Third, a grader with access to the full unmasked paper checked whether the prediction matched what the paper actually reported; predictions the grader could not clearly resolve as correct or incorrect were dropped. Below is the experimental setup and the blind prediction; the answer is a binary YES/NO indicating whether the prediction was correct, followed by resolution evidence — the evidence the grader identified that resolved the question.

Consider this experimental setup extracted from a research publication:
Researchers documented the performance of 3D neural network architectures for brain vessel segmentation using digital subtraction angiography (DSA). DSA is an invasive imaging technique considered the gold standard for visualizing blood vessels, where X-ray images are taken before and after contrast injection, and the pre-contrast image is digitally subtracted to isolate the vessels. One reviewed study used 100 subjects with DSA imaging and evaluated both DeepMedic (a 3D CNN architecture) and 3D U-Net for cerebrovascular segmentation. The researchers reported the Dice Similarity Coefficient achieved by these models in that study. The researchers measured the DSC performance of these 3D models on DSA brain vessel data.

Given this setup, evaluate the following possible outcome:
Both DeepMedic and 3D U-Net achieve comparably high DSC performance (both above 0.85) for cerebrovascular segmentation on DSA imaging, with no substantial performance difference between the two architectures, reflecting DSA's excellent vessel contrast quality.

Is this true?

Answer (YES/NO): YES